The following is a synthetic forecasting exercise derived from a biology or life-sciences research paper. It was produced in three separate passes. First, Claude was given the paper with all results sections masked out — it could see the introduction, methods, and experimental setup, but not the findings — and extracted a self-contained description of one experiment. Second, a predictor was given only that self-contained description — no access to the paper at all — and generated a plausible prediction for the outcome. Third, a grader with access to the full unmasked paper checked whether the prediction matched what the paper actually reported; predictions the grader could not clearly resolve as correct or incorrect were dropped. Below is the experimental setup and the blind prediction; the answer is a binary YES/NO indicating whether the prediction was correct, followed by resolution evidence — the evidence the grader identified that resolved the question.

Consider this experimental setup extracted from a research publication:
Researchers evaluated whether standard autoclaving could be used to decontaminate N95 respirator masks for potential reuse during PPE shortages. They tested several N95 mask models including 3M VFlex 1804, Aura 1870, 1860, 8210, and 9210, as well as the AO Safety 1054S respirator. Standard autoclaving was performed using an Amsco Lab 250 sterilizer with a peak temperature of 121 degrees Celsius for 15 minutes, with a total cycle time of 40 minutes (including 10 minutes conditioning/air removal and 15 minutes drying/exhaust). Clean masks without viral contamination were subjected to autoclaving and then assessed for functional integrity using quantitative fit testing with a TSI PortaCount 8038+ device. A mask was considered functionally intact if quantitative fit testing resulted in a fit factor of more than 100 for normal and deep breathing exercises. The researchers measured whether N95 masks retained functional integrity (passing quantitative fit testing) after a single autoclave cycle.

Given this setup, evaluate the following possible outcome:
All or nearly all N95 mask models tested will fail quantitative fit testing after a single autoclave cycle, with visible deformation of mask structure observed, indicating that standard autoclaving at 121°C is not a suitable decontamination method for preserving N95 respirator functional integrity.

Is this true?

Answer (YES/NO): NO